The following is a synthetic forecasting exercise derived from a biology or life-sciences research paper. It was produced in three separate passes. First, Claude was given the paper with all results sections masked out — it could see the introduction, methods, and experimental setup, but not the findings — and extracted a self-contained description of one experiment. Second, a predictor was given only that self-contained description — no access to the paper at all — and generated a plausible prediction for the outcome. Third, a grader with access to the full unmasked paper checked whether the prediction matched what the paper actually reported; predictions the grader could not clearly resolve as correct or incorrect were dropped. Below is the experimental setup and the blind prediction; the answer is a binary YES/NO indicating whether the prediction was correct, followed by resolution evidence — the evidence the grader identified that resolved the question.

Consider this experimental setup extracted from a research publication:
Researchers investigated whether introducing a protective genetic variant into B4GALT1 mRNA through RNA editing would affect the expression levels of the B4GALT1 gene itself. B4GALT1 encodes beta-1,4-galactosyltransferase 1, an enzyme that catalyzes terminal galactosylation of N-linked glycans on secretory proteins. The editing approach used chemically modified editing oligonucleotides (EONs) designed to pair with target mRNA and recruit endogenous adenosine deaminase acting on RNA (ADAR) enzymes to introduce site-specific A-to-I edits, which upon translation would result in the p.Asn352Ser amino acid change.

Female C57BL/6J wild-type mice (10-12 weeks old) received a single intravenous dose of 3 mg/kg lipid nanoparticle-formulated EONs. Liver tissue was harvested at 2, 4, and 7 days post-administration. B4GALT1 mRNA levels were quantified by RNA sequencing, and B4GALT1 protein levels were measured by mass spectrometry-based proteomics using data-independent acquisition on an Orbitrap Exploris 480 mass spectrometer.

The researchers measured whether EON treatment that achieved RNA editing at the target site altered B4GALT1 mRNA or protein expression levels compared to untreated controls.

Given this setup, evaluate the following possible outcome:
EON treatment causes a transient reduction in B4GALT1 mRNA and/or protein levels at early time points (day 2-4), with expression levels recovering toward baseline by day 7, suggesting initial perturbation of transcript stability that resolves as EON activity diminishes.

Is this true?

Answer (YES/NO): NO